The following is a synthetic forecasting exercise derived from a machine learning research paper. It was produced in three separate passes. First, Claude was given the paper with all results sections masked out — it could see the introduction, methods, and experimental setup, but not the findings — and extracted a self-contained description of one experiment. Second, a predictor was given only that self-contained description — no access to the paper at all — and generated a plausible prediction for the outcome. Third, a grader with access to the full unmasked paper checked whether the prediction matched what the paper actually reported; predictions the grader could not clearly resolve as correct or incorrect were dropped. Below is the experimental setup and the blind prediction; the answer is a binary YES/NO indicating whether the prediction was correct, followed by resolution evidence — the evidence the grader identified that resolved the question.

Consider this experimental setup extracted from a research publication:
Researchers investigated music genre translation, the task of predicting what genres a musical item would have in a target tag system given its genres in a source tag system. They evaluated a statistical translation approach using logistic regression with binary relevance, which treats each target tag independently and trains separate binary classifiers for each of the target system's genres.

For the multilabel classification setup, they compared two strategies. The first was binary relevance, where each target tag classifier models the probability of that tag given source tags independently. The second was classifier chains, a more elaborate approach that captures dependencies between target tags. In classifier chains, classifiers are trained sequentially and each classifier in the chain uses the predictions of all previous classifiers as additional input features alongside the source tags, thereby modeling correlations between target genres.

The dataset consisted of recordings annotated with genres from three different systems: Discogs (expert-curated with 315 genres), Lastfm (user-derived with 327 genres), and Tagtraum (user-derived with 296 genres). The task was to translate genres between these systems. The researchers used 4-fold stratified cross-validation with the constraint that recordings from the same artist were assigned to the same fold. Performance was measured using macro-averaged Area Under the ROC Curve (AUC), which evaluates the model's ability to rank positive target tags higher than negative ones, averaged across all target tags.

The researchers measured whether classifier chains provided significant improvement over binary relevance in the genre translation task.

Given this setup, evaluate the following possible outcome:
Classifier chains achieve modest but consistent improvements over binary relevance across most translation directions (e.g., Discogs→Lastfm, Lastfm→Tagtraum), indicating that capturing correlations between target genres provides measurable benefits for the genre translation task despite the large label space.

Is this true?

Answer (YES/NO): NO